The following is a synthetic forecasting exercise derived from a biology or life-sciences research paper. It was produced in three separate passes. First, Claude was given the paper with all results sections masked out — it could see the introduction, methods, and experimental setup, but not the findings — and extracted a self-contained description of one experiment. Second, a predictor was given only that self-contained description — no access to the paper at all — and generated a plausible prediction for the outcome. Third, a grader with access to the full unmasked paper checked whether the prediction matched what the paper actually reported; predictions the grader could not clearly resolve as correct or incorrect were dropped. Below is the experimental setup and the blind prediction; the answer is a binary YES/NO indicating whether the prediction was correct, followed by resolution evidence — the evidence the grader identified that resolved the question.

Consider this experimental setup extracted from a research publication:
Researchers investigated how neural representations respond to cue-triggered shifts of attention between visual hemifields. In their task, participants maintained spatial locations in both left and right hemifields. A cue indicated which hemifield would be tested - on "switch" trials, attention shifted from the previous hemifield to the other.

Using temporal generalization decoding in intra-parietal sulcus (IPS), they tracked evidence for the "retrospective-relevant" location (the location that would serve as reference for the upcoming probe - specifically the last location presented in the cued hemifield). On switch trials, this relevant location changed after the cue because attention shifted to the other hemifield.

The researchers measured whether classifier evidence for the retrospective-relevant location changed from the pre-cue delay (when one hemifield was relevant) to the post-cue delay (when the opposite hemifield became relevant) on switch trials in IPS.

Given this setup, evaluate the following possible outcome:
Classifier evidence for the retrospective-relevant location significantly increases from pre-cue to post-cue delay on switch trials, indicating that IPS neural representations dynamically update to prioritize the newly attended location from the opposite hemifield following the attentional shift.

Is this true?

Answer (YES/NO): NO